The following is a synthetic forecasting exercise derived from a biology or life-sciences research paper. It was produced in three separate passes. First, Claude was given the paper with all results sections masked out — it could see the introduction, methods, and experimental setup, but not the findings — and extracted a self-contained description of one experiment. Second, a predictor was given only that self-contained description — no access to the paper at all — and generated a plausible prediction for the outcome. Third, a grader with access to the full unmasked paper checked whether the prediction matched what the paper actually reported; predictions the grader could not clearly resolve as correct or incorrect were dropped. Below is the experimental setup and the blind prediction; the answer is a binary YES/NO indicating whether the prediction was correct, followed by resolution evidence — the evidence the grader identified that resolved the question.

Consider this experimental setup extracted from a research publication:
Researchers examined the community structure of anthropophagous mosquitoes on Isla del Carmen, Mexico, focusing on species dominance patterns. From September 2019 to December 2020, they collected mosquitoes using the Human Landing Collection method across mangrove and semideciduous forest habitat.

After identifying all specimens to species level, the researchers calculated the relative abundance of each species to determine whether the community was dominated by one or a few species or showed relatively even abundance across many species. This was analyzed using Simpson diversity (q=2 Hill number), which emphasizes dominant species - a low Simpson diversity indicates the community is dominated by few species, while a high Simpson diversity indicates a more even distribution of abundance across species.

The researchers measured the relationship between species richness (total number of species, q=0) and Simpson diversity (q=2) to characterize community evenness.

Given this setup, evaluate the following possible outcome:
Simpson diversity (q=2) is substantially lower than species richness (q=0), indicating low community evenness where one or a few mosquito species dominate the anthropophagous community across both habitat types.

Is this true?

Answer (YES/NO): YES